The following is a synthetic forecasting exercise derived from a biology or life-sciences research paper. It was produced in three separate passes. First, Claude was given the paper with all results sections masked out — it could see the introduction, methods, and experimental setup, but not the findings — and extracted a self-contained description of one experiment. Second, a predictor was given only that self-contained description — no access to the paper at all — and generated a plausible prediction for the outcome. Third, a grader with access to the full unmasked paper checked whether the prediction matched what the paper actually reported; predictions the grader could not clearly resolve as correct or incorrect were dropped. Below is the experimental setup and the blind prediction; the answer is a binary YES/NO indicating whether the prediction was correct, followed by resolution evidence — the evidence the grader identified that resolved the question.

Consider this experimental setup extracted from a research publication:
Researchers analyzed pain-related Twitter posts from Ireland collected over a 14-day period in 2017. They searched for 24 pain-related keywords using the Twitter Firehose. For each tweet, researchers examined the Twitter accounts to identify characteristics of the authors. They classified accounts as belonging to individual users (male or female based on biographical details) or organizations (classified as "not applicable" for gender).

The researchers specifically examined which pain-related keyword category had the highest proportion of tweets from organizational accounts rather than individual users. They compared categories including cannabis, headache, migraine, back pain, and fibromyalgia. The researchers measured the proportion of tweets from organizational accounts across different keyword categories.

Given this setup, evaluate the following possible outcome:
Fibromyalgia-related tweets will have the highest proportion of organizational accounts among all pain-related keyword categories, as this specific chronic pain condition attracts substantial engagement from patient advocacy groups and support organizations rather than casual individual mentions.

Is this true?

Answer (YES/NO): NO